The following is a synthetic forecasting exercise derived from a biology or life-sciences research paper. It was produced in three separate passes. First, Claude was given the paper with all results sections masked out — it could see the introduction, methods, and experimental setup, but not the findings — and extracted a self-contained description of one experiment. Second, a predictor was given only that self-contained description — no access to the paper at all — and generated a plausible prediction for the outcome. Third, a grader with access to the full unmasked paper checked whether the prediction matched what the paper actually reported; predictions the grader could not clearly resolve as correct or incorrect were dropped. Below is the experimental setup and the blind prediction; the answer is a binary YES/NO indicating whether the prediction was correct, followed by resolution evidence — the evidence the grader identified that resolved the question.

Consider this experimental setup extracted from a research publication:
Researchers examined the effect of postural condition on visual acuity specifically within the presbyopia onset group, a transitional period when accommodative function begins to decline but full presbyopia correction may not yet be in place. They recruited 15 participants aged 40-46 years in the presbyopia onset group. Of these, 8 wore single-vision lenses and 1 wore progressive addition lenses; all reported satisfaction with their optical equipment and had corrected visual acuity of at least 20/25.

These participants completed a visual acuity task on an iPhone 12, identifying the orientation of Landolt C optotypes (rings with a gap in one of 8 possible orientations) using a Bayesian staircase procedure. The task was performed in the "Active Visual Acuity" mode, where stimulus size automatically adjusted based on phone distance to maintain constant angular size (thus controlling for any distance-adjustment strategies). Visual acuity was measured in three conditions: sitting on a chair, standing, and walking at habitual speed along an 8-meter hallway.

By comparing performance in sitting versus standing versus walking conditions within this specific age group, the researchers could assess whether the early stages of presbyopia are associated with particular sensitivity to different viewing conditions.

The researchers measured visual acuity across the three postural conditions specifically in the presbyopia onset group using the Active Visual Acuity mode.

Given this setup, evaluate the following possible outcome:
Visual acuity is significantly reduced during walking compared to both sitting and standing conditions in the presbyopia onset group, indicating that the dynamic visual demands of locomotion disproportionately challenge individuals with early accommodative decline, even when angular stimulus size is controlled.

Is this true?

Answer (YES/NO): NO